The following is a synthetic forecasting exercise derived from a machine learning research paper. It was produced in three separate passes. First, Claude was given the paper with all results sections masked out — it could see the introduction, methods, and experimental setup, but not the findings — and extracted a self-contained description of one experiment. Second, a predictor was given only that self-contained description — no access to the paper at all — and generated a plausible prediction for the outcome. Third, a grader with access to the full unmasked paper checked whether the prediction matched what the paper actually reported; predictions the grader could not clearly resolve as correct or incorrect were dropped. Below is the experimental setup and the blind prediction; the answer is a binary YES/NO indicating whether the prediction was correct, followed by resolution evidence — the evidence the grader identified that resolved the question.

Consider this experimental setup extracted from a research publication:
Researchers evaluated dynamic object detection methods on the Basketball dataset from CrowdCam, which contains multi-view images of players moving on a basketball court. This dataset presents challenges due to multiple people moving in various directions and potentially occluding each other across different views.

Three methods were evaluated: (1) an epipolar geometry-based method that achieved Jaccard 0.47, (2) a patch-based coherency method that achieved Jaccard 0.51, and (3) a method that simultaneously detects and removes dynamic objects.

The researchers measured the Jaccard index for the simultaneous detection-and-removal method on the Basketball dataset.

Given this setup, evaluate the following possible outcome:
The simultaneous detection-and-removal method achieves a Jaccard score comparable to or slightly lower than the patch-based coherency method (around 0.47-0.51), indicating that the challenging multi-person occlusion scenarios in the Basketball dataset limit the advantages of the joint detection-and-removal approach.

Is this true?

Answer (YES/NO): YES